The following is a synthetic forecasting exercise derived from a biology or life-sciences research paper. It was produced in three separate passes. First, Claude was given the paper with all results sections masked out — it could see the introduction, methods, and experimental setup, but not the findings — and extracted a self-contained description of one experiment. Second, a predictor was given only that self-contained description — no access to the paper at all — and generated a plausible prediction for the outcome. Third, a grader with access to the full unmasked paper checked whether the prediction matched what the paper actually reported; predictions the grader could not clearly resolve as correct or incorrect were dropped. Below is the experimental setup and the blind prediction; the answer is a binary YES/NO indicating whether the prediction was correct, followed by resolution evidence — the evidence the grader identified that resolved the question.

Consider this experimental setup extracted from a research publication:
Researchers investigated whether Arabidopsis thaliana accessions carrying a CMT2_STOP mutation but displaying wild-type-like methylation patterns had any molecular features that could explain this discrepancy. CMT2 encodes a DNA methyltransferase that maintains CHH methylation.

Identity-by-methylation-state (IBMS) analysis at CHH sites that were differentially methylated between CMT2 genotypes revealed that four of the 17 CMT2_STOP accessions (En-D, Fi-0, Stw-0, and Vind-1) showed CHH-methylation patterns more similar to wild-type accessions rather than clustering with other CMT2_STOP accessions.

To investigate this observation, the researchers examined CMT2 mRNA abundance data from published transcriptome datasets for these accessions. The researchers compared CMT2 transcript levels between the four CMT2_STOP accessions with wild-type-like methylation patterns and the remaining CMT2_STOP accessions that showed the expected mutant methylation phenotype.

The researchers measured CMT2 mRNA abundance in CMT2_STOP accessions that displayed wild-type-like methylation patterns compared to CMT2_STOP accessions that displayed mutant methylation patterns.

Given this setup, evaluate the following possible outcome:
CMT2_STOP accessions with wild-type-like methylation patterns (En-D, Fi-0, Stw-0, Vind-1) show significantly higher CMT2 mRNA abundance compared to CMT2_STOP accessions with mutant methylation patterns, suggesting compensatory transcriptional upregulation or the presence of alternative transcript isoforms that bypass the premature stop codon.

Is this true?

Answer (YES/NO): YES